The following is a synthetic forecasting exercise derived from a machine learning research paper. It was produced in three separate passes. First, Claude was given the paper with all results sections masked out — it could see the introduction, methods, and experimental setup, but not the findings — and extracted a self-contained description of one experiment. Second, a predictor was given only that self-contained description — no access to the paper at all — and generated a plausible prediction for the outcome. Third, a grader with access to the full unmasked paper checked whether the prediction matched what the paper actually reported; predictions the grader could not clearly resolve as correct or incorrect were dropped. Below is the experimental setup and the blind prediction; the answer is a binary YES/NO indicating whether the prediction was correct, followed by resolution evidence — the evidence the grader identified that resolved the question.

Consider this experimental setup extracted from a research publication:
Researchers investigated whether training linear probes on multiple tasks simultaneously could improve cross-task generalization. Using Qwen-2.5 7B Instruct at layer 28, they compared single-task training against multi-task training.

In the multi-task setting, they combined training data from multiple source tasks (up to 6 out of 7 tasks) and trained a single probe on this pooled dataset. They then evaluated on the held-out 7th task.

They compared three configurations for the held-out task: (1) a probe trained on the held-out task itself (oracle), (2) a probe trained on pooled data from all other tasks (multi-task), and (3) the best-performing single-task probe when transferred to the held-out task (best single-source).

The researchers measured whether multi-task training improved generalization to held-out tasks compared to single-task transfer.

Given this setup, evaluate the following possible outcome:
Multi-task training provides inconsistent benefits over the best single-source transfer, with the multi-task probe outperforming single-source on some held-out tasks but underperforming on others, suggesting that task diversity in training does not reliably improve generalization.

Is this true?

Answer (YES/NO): NO